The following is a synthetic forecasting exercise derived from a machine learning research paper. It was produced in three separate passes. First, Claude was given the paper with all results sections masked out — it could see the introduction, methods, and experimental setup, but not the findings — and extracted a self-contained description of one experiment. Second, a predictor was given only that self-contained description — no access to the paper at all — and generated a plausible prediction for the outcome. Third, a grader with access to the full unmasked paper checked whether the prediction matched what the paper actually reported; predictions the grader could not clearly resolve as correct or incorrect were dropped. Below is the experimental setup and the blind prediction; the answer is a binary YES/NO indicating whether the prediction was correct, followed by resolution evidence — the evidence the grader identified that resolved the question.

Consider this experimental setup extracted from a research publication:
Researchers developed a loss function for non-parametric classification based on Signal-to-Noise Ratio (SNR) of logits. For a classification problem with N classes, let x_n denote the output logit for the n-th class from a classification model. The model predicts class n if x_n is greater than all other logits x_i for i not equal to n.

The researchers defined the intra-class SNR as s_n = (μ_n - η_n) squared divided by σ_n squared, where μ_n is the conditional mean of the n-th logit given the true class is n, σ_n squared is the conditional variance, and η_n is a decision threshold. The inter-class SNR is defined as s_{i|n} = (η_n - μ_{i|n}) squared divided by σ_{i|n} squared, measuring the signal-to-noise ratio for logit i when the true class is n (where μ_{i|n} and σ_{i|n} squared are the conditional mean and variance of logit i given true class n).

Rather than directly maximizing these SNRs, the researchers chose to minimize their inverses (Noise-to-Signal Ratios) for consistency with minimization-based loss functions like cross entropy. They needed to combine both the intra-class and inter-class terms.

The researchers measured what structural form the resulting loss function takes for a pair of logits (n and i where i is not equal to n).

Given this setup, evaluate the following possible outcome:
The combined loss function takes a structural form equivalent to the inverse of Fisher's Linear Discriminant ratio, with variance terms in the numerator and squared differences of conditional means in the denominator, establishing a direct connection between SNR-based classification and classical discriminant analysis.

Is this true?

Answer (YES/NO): NO